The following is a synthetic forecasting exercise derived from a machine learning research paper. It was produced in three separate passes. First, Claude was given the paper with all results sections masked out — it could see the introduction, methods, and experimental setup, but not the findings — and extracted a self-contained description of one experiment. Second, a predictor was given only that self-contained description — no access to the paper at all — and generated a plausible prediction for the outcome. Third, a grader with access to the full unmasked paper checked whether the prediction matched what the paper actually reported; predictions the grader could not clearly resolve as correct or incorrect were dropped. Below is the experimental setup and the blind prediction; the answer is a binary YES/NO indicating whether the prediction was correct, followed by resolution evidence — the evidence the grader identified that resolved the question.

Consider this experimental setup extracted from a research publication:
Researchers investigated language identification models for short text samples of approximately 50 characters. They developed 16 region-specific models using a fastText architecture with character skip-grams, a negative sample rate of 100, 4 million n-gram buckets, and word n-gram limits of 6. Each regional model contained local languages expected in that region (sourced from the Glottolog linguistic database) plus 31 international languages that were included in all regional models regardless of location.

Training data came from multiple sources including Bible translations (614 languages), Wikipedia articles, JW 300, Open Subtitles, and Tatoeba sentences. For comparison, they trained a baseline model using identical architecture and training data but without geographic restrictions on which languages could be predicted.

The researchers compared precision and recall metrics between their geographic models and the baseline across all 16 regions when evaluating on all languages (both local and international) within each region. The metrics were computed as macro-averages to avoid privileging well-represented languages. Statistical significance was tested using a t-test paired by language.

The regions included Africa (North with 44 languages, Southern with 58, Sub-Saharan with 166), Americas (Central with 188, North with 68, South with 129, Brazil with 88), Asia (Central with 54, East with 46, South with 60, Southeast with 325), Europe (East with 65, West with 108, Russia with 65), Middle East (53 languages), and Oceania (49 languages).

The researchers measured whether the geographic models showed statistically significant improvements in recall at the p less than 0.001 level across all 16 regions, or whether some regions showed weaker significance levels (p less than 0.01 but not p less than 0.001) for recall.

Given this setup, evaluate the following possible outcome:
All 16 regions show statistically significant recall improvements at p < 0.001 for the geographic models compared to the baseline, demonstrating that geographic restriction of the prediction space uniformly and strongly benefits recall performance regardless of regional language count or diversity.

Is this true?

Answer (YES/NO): NO